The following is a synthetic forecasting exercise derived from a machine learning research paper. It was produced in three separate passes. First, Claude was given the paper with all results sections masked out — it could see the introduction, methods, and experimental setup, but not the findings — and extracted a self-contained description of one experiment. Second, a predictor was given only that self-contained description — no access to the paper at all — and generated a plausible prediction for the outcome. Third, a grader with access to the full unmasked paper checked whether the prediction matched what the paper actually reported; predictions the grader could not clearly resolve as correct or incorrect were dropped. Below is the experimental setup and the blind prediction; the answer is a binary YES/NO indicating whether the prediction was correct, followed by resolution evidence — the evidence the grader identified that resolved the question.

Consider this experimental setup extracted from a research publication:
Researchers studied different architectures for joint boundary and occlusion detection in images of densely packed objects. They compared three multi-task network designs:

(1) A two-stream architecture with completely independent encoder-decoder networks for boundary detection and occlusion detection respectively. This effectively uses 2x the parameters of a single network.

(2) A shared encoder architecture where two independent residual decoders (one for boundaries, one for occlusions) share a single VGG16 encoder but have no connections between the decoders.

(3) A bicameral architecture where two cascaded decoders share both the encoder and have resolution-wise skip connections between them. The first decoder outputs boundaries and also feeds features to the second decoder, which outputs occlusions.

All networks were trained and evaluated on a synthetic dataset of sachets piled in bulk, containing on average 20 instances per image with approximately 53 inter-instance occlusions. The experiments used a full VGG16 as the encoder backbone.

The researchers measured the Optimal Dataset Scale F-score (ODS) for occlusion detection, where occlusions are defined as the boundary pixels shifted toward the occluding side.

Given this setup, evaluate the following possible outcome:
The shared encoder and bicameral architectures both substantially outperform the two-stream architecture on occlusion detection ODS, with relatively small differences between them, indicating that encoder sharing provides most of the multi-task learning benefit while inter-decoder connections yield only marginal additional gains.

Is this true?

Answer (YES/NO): NO